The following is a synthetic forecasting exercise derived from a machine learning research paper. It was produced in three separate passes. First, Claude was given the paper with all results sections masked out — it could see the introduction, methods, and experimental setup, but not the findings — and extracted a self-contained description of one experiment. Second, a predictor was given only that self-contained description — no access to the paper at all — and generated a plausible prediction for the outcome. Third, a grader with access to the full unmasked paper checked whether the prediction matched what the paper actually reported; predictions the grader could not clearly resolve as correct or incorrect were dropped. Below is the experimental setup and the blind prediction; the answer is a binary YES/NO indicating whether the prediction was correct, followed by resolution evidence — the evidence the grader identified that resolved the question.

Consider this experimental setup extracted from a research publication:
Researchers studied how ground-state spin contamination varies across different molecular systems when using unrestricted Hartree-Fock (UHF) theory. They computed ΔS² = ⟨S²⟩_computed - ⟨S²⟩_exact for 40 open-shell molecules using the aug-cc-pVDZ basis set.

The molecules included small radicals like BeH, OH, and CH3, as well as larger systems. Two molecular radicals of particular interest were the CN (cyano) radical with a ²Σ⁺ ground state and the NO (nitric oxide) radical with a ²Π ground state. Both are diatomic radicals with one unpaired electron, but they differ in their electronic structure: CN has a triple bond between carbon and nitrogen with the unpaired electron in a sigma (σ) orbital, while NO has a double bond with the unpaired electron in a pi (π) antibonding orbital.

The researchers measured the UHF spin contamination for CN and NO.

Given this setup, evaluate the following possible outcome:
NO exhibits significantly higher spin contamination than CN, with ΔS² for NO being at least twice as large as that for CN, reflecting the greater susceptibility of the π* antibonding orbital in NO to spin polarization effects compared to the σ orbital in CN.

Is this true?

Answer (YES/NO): NO